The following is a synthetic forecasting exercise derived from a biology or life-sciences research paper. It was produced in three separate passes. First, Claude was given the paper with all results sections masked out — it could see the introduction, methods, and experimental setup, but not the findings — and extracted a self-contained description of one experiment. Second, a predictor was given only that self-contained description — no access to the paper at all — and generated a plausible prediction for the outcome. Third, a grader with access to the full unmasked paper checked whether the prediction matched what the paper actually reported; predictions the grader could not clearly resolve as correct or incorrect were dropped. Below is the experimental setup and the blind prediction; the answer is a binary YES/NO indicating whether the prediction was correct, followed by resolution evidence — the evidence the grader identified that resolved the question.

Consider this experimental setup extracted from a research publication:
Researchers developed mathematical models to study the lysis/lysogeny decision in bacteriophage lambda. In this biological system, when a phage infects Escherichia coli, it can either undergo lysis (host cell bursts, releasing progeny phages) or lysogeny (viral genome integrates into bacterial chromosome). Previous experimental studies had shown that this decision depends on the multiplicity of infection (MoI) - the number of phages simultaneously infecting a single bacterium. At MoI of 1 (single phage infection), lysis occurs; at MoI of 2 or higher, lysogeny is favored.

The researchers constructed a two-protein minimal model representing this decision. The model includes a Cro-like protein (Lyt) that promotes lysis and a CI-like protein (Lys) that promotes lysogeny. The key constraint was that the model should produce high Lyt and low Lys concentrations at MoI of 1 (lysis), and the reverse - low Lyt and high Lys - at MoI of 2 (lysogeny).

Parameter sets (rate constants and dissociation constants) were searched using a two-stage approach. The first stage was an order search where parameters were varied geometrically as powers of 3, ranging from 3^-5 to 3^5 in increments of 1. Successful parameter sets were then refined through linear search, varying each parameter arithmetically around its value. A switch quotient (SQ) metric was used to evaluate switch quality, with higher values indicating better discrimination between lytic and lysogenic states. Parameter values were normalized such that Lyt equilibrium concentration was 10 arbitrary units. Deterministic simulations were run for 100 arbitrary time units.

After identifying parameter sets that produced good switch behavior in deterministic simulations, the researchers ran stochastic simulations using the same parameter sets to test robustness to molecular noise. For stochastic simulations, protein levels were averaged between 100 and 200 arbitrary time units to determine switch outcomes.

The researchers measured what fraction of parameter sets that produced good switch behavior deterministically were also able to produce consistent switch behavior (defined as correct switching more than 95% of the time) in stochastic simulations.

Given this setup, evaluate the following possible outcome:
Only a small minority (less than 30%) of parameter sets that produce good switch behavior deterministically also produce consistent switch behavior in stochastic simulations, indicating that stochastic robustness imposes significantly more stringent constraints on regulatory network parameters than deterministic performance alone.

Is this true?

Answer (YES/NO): YES